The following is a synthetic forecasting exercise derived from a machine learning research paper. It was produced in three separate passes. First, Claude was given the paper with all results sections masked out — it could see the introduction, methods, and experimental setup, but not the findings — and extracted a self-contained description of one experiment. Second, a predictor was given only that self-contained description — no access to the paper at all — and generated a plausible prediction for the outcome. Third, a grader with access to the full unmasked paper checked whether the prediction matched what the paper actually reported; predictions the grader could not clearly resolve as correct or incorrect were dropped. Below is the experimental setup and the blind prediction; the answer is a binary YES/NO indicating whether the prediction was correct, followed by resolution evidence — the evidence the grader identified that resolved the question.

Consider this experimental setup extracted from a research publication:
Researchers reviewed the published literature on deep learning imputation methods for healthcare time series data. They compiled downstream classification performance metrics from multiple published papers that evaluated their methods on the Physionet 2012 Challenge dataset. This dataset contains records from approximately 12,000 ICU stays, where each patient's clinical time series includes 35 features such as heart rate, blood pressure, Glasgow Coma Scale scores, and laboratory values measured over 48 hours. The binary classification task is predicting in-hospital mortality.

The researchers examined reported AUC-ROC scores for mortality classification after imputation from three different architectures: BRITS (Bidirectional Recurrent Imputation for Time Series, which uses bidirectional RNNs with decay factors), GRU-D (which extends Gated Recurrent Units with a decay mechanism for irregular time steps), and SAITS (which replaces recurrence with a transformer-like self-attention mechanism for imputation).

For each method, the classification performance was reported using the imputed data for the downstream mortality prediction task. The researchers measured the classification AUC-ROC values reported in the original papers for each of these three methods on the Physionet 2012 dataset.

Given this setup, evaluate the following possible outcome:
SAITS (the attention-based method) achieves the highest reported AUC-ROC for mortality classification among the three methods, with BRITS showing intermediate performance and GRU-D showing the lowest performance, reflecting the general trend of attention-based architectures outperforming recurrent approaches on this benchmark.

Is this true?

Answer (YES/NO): NO